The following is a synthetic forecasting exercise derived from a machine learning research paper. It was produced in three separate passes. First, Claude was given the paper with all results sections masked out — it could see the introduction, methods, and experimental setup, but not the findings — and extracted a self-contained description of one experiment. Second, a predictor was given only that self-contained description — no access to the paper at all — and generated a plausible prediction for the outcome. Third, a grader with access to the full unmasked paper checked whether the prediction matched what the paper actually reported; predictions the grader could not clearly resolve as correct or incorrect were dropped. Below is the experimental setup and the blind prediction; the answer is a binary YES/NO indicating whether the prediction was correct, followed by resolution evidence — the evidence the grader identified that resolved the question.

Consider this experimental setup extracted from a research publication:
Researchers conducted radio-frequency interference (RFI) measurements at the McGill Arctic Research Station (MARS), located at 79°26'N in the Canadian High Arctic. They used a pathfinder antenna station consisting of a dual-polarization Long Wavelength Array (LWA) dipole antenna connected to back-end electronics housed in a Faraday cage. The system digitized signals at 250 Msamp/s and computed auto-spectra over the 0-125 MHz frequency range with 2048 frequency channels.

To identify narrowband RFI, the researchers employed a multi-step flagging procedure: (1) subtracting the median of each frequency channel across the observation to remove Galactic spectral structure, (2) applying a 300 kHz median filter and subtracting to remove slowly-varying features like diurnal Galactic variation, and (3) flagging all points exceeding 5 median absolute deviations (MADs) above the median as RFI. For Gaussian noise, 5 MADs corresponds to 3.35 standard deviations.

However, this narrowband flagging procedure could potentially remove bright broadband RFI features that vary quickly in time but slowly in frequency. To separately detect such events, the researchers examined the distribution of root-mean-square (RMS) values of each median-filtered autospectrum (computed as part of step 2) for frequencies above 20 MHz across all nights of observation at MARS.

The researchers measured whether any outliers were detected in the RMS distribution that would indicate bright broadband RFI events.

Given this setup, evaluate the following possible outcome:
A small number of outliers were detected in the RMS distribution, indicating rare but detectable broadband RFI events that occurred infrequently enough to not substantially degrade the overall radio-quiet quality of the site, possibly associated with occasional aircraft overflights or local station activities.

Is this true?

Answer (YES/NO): NO